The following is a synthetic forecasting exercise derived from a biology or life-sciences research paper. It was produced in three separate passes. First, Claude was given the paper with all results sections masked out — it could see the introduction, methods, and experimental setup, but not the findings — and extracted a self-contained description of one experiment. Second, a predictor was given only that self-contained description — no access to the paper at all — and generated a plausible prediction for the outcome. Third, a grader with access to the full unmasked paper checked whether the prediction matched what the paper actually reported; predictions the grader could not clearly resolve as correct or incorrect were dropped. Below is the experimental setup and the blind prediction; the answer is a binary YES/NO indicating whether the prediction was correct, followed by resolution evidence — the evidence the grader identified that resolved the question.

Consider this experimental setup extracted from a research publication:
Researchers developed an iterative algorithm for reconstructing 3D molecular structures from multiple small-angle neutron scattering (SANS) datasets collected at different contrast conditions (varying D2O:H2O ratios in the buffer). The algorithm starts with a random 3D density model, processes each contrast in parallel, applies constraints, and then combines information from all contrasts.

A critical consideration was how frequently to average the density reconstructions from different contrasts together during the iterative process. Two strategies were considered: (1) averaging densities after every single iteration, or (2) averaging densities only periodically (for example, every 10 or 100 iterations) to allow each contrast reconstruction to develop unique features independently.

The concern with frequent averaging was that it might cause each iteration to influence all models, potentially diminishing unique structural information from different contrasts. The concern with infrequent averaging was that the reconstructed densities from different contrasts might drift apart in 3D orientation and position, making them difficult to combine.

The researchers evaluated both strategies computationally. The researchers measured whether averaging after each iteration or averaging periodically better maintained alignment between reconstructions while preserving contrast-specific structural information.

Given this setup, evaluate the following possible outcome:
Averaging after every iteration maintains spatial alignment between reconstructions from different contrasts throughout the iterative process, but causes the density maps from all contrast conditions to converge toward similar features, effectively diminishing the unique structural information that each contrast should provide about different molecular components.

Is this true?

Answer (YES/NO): YES